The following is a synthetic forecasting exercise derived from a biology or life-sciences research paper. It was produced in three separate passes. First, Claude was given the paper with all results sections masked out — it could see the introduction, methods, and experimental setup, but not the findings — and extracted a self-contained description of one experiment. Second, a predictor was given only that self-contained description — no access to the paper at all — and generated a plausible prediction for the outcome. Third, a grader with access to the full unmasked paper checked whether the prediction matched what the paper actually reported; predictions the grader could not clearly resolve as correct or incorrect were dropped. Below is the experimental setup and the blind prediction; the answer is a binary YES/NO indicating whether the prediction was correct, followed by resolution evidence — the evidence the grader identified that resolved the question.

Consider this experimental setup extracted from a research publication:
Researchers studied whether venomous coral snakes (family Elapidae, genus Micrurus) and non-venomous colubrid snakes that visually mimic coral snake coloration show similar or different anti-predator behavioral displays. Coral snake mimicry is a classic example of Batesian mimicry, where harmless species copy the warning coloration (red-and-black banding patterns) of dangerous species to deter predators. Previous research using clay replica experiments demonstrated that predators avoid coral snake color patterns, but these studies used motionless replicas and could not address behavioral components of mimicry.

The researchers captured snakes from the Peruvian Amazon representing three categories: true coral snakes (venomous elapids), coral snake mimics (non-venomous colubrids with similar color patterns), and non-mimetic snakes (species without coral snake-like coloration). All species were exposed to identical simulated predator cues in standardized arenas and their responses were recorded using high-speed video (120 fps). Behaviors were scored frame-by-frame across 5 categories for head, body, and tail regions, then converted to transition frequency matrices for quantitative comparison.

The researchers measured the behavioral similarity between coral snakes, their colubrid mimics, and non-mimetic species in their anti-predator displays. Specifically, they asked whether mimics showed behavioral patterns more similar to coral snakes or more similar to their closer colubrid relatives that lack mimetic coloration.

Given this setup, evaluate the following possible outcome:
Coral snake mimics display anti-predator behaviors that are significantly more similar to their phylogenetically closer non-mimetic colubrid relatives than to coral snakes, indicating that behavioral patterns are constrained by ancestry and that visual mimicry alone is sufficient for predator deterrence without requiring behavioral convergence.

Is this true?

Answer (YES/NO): NO